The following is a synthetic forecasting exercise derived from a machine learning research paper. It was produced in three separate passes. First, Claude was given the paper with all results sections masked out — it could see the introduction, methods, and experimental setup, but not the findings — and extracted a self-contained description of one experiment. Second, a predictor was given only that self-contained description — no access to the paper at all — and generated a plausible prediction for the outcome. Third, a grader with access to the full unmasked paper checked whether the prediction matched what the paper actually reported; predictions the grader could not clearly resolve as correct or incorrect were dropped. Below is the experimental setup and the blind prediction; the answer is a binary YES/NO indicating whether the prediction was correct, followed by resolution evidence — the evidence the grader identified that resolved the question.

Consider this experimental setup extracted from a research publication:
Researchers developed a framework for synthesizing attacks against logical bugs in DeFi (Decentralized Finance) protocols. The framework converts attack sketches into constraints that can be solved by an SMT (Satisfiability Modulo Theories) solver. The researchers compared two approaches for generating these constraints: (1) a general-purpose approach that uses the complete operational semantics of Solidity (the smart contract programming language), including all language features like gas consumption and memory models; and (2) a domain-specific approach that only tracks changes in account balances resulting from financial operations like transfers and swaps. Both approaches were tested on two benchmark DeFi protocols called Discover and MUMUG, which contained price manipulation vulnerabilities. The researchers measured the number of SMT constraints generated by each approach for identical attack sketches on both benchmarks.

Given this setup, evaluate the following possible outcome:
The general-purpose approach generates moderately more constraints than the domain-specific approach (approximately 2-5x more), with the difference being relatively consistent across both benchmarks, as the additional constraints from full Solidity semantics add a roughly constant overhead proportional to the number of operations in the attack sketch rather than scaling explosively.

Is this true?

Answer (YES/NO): NO